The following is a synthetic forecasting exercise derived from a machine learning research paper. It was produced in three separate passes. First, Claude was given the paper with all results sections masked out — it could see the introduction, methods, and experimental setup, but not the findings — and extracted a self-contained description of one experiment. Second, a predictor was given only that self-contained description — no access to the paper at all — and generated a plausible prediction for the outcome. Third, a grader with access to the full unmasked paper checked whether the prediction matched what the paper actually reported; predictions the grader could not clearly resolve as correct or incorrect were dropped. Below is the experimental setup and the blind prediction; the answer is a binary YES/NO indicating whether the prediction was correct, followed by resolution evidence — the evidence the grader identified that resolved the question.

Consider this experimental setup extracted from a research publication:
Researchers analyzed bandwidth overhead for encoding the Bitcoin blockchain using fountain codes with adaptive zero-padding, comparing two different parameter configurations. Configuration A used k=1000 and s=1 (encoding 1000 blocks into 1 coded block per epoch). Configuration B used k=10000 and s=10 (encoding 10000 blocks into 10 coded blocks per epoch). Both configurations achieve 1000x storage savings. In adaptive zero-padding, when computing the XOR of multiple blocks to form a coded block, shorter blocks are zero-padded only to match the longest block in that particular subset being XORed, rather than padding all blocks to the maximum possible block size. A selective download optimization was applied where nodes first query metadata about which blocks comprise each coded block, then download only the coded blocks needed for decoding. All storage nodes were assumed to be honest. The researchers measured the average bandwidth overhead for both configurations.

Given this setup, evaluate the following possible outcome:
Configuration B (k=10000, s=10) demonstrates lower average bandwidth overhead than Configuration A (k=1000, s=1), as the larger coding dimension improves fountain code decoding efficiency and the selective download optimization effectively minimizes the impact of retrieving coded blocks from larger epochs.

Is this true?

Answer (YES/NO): NO